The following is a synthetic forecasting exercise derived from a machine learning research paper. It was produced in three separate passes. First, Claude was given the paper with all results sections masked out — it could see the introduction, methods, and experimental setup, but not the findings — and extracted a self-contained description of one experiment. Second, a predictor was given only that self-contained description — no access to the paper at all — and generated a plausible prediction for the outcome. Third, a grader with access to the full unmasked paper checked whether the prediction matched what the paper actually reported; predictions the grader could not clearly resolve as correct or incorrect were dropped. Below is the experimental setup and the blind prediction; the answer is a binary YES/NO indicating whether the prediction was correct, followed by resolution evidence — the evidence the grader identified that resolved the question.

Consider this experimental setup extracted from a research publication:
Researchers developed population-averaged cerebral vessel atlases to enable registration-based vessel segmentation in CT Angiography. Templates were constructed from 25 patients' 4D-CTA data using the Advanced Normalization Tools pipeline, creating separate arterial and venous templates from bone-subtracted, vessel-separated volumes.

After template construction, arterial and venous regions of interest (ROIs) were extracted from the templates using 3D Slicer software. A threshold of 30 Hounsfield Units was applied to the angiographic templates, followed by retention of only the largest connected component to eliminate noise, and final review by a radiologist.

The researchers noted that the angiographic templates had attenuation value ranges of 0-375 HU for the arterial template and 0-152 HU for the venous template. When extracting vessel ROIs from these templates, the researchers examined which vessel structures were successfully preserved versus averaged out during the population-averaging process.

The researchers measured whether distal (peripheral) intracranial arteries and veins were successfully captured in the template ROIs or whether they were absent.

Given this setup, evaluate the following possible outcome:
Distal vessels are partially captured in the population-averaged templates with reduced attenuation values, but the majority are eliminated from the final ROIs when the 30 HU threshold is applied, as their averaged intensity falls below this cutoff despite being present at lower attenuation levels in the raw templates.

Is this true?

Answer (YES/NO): NO